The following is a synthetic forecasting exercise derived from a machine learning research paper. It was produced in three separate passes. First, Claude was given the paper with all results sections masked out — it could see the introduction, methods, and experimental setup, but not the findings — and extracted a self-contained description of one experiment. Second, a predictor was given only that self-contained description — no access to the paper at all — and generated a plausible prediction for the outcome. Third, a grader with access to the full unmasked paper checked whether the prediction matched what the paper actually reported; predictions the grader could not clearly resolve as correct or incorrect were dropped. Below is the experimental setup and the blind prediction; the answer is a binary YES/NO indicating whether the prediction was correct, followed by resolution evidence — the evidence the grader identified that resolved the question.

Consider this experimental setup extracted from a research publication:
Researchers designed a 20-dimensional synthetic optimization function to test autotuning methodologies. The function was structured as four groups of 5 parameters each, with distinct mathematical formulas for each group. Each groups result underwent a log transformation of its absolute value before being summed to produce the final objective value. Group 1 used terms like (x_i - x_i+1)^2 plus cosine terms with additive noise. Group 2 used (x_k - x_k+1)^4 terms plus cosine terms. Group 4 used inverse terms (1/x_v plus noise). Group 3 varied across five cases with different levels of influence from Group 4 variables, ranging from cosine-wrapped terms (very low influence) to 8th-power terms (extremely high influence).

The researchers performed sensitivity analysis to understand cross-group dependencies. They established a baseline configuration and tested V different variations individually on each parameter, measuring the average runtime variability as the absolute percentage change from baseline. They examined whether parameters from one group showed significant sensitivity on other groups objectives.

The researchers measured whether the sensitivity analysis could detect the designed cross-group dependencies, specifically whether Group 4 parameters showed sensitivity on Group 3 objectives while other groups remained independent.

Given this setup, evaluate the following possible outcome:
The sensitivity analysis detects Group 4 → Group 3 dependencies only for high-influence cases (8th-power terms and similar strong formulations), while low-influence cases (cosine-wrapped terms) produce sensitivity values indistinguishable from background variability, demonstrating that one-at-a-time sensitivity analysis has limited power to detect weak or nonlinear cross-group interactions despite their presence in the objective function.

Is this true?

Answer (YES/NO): NO